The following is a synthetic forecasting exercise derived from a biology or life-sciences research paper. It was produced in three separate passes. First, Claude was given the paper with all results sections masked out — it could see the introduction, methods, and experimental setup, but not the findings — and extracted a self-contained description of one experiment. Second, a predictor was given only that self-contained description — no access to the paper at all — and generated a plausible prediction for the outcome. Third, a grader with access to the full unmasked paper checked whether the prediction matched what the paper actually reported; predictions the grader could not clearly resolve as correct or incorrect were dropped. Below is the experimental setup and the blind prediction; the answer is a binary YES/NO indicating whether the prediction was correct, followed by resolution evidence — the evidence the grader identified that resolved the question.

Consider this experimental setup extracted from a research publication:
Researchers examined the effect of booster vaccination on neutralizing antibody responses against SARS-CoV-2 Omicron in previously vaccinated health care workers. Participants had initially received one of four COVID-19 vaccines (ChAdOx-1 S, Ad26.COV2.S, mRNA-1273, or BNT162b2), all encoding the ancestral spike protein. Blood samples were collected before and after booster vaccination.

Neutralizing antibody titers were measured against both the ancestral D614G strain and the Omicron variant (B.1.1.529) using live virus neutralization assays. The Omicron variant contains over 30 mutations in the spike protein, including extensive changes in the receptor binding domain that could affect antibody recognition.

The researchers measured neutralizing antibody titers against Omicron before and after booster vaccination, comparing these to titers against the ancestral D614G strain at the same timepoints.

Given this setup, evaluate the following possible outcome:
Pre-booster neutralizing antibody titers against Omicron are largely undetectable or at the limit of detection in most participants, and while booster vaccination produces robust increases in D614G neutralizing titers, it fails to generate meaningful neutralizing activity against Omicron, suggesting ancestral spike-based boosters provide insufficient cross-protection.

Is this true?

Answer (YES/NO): NO